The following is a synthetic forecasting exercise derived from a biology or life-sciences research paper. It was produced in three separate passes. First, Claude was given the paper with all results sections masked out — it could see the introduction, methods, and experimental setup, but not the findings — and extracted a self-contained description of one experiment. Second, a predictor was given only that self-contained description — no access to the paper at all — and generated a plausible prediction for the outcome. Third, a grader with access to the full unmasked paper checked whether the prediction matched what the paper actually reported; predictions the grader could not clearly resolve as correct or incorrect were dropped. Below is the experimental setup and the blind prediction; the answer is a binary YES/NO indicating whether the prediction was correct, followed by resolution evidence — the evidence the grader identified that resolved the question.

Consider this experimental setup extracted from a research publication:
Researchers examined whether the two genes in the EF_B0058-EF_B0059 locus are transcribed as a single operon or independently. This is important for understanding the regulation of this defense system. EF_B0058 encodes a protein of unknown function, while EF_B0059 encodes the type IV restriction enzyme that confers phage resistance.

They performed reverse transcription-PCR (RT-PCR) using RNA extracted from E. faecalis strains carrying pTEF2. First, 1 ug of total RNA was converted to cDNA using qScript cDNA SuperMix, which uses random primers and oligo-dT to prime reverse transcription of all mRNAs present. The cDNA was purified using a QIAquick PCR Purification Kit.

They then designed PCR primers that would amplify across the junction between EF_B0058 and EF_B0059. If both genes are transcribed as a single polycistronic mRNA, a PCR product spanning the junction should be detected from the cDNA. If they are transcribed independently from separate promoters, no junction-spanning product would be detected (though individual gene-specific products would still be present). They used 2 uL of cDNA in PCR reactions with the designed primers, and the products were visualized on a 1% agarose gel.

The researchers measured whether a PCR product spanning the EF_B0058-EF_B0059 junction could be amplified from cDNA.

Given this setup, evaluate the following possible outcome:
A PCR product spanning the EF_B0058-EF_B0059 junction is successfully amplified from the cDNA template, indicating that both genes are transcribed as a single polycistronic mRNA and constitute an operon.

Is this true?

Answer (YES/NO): YES